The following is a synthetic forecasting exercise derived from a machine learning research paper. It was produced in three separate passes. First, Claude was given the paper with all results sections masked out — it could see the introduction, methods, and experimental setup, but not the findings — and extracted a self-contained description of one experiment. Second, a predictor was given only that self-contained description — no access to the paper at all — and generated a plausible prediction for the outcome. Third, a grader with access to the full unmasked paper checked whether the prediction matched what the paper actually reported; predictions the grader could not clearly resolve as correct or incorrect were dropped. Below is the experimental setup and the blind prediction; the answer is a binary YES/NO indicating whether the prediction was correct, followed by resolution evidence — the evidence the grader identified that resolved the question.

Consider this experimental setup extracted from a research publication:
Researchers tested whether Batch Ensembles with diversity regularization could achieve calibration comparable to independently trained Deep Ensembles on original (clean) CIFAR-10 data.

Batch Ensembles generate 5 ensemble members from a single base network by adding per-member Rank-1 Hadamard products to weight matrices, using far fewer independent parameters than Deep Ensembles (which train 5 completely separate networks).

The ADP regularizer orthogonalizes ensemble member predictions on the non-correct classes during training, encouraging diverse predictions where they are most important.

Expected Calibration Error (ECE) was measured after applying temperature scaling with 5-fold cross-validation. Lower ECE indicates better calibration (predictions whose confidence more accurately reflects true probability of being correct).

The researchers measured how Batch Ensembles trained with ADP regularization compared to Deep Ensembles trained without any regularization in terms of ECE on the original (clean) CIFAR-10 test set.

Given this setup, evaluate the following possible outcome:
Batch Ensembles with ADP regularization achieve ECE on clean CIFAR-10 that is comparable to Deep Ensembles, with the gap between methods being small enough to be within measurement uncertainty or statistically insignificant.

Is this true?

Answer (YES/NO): NO